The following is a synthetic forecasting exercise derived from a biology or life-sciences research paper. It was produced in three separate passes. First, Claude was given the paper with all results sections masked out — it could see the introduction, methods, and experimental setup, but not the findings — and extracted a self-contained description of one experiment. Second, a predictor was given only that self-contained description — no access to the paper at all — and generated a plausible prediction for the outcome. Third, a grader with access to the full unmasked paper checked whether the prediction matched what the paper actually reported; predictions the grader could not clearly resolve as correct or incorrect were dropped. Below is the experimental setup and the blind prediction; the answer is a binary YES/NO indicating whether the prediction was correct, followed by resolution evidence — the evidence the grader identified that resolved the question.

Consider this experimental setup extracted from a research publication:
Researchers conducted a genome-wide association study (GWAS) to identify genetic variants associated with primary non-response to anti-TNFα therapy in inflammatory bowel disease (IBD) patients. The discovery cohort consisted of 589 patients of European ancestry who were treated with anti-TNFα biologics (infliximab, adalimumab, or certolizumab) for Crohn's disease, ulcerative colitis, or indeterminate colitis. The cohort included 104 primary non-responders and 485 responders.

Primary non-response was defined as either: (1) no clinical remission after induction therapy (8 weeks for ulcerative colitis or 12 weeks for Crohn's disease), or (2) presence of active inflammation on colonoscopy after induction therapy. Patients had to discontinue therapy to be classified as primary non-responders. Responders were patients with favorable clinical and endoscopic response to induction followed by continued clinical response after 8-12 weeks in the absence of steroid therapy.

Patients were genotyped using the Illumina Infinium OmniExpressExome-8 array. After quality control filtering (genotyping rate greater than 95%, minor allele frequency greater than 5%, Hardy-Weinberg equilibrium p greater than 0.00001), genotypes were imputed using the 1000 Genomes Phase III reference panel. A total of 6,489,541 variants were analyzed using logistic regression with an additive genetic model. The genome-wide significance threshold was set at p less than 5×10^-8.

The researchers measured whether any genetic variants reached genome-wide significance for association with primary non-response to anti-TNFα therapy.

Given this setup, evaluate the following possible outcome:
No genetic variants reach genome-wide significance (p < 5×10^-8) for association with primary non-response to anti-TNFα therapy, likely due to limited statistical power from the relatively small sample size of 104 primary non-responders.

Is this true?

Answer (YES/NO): YES